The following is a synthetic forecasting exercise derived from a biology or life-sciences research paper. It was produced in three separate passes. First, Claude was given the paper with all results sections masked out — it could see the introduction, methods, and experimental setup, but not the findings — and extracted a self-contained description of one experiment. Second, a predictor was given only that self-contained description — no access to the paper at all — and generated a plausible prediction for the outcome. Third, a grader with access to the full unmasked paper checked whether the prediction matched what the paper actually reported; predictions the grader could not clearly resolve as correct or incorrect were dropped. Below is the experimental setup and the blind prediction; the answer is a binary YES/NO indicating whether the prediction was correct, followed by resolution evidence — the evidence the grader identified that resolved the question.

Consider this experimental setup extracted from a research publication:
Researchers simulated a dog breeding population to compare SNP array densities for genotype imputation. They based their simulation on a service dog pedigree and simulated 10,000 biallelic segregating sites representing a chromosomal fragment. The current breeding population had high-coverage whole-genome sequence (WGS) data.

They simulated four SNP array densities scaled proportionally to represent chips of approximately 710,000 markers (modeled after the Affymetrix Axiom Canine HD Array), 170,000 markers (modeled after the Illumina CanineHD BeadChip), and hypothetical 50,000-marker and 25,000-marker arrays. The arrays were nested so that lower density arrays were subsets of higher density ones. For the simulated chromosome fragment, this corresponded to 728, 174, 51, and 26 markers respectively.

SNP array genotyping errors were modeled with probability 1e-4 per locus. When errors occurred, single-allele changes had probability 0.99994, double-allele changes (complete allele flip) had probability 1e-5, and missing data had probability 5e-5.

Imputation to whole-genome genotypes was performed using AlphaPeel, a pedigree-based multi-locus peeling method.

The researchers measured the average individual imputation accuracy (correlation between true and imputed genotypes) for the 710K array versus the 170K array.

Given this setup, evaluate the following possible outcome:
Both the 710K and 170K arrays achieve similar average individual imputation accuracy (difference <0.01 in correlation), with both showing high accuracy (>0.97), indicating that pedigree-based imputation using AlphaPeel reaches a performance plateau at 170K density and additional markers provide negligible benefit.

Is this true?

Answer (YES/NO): NO